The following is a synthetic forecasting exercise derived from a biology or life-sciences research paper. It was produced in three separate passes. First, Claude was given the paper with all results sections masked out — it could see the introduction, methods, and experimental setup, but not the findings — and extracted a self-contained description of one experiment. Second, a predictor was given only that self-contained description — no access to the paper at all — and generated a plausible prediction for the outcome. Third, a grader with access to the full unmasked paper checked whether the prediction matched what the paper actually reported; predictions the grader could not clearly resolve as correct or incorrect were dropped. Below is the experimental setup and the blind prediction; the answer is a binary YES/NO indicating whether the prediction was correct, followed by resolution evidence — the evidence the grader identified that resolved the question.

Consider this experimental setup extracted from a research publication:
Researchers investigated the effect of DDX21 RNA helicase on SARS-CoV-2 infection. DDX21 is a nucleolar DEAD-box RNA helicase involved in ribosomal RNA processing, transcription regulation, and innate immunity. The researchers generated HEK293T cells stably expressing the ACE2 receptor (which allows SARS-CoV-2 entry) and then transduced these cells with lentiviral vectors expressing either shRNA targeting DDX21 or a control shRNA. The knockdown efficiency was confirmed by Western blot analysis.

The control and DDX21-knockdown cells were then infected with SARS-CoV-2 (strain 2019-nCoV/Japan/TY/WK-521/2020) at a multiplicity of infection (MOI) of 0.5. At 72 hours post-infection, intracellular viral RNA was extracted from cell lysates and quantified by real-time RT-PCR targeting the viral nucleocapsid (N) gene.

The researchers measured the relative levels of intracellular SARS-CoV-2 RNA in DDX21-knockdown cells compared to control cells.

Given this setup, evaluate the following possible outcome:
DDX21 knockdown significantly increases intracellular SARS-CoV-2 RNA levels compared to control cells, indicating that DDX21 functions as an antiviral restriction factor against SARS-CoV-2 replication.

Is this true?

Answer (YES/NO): YES